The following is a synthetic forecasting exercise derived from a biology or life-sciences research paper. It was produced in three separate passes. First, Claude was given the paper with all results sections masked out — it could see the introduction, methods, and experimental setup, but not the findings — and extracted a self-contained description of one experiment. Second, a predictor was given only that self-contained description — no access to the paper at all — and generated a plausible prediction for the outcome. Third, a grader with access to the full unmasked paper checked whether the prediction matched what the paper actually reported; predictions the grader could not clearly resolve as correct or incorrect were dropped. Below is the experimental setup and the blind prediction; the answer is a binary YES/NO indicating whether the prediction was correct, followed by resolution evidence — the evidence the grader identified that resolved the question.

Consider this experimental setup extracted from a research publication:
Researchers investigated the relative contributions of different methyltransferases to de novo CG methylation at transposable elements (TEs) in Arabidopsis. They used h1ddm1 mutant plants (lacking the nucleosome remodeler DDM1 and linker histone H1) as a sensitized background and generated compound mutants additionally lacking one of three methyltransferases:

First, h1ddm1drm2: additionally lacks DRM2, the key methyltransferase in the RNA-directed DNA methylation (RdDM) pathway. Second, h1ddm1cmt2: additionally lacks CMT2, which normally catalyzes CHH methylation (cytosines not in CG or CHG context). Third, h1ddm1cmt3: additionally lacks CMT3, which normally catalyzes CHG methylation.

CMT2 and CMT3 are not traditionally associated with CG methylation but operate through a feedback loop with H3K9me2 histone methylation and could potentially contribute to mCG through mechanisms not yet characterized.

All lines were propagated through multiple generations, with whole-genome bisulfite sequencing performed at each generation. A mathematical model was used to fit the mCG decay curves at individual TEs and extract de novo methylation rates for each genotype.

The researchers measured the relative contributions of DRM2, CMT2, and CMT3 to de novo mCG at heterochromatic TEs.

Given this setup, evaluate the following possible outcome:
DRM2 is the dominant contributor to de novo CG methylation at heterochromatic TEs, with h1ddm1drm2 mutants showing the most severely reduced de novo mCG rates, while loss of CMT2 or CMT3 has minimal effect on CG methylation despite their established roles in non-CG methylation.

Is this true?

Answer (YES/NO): YES